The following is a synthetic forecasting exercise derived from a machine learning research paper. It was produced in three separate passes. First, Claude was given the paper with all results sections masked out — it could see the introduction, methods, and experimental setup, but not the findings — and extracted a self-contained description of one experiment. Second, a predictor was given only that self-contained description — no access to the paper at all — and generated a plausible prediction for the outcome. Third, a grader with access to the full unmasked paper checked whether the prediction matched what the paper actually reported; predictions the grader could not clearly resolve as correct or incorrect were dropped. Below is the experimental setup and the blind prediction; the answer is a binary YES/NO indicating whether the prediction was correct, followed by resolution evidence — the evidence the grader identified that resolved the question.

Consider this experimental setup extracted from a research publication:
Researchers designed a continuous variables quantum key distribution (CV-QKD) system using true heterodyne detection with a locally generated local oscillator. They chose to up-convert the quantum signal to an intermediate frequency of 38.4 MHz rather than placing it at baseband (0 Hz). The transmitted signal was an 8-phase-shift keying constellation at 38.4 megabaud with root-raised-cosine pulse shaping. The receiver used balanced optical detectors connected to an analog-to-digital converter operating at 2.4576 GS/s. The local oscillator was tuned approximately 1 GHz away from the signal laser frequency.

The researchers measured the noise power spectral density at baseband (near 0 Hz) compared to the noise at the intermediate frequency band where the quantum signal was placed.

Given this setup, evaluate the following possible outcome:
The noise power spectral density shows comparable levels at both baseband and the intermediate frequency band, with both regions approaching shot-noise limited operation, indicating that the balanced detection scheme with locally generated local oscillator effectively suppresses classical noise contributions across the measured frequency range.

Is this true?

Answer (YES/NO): NO